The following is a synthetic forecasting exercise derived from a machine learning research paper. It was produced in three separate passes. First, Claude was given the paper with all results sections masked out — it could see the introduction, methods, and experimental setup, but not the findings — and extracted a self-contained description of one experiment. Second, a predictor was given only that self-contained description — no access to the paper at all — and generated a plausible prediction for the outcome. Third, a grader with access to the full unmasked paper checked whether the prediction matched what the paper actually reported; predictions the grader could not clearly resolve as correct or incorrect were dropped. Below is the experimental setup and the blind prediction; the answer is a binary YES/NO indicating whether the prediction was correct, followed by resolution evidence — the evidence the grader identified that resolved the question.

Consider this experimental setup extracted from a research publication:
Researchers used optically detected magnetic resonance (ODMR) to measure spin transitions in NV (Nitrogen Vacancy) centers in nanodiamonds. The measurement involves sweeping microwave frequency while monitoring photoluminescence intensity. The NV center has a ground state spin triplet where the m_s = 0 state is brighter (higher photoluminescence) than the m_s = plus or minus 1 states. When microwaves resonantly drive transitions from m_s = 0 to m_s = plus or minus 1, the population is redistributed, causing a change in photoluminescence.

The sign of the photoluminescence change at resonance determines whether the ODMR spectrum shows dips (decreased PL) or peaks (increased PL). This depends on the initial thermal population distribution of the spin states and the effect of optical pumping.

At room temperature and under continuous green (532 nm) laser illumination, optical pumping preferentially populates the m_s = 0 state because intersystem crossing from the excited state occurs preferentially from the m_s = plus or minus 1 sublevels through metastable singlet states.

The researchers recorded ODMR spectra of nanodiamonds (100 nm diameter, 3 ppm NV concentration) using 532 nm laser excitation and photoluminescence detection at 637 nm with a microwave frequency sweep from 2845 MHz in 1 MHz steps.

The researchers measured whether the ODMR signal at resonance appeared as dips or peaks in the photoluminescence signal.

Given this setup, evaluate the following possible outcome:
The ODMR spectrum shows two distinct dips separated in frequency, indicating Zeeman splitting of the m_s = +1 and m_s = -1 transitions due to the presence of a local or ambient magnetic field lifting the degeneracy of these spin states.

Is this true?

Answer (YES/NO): NO